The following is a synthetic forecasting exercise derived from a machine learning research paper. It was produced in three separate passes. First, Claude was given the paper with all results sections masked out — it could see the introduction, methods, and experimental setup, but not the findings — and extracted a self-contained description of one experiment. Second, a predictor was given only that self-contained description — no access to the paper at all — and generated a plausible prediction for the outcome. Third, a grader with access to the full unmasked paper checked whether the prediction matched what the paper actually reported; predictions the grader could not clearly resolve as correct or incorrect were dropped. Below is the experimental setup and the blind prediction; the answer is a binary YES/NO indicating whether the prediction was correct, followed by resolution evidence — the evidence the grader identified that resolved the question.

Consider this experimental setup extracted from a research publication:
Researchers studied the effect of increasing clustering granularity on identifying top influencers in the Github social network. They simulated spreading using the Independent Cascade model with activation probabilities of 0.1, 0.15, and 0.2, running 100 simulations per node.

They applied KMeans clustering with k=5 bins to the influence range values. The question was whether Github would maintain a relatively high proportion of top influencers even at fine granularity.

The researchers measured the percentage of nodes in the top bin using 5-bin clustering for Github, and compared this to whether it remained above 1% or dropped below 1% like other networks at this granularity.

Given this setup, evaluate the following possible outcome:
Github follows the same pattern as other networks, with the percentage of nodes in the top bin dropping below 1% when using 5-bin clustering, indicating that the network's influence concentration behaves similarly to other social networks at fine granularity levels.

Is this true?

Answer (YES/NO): NO